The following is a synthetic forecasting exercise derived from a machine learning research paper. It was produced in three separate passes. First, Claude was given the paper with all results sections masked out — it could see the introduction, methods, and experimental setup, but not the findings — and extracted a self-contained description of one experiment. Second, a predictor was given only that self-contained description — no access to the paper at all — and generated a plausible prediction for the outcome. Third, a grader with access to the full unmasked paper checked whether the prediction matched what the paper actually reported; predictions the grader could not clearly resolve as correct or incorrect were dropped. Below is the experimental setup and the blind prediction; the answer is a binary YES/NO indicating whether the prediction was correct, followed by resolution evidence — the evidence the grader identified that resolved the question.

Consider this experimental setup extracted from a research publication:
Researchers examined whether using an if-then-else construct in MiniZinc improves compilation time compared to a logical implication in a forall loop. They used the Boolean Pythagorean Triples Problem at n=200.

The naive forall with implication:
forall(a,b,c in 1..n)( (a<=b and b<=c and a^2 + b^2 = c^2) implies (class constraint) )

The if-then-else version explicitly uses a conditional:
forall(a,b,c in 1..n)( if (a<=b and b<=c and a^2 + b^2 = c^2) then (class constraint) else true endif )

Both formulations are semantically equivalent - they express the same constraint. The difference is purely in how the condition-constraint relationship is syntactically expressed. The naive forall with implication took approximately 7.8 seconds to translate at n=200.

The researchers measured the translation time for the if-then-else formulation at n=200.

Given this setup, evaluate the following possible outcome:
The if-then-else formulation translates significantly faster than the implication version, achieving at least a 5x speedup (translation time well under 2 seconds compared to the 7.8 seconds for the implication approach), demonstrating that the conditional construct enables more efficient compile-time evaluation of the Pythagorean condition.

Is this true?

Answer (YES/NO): NO